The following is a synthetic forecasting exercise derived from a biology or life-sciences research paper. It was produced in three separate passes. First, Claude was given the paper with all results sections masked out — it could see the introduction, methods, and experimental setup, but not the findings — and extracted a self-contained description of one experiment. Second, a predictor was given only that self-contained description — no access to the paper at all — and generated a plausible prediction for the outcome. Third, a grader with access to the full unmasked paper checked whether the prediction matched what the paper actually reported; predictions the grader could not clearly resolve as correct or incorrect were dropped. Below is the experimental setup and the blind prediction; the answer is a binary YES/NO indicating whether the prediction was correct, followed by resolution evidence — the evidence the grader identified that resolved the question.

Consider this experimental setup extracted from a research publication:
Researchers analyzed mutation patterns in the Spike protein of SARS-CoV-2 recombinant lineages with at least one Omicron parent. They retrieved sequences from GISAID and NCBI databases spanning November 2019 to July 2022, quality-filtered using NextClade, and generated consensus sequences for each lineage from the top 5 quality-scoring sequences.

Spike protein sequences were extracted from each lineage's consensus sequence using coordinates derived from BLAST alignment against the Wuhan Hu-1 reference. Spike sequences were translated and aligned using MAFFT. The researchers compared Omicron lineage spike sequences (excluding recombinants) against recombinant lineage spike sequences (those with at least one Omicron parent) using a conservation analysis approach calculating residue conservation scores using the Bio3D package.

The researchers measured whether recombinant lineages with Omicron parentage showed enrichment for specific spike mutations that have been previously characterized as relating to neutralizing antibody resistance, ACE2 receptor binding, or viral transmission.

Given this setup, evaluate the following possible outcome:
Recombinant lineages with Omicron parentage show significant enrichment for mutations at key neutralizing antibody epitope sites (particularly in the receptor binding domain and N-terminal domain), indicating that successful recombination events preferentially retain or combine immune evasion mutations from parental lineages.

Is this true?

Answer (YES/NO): YES